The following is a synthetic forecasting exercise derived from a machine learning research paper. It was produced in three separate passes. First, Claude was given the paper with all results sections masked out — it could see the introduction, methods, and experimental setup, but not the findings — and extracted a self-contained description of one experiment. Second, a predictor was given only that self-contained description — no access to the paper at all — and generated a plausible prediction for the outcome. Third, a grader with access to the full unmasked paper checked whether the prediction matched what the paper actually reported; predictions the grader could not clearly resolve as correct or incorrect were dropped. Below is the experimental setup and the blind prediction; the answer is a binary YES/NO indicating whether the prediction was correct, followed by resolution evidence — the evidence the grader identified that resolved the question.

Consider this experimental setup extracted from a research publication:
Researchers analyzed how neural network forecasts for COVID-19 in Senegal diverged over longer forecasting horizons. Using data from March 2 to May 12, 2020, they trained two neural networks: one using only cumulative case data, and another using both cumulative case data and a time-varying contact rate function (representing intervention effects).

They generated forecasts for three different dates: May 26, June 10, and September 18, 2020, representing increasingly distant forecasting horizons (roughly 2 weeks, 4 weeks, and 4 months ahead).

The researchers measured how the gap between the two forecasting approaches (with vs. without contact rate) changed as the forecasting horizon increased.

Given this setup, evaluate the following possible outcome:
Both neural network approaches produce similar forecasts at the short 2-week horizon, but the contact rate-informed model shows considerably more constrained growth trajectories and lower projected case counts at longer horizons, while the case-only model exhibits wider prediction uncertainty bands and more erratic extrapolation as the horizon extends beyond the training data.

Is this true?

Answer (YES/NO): NO